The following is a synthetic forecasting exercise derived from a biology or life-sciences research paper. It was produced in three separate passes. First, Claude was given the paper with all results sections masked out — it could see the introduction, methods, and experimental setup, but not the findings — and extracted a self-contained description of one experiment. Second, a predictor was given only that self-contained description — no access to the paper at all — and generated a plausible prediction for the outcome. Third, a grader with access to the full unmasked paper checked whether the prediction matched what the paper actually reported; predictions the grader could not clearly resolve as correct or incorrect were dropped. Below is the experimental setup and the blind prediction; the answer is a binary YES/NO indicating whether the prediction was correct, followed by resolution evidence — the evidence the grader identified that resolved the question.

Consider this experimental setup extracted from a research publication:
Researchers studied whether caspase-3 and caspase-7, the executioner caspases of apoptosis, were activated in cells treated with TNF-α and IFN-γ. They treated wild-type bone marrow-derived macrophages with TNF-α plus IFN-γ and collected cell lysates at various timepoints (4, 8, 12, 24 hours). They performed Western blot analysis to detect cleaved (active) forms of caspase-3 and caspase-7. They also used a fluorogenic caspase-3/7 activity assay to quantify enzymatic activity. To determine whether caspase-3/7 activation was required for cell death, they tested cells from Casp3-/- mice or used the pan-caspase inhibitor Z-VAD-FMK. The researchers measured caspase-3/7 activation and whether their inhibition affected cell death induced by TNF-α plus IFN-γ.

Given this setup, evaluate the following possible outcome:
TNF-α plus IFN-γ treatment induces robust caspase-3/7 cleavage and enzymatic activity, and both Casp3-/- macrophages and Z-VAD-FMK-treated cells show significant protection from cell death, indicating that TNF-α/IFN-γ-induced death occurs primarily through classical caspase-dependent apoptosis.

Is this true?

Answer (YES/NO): NO